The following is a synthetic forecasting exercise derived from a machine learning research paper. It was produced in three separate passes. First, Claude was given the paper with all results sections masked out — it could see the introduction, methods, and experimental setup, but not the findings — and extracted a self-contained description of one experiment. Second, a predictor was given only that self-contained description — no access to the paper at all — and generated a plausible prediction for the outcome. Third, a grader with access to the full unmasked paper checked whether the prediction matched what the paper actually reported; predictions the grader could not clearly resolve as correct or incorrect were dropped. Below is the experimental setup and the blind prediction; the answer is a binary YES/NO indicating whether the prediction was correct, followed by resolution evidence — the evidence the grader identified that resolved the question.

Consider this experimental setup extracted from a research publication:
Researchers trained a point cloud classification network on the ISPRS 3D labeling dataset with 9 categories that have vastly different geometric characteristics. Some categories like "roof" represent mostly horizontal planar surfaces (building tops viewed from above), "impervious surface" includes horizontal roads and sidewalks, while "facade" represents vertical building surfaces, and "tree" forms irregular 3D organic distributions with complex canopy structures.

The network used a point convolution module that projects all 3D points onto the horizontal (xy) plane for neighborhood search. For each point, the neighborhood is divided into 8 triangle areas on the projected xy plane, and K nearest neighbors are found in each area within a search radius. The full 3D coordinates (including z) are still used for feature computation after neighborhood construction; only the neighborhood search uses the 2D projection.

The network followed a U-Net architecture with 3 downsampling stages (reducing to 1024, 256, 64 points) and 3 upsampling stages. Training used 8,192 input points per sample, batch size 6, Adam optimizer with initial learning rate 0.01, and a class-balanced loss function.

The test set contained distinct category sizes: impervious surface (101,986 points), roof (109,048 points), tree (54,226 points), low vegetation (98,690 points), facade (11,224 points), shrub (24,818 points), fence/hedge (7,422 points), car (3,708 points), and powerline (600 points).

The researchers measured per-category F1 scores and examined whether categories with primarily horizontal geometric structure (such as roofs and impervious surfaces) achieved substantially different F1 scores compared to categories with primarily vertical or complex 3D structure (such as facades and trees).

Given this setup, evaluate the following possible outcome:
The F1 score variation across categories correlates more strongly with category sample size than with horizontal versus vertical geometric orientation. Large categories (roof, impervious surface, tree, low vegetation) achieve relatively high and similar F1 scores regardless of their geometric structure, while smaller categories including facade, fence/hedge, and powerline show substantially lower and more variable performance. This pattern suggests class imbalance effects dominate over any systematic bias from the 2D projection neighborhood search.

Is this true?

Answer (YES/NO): NO